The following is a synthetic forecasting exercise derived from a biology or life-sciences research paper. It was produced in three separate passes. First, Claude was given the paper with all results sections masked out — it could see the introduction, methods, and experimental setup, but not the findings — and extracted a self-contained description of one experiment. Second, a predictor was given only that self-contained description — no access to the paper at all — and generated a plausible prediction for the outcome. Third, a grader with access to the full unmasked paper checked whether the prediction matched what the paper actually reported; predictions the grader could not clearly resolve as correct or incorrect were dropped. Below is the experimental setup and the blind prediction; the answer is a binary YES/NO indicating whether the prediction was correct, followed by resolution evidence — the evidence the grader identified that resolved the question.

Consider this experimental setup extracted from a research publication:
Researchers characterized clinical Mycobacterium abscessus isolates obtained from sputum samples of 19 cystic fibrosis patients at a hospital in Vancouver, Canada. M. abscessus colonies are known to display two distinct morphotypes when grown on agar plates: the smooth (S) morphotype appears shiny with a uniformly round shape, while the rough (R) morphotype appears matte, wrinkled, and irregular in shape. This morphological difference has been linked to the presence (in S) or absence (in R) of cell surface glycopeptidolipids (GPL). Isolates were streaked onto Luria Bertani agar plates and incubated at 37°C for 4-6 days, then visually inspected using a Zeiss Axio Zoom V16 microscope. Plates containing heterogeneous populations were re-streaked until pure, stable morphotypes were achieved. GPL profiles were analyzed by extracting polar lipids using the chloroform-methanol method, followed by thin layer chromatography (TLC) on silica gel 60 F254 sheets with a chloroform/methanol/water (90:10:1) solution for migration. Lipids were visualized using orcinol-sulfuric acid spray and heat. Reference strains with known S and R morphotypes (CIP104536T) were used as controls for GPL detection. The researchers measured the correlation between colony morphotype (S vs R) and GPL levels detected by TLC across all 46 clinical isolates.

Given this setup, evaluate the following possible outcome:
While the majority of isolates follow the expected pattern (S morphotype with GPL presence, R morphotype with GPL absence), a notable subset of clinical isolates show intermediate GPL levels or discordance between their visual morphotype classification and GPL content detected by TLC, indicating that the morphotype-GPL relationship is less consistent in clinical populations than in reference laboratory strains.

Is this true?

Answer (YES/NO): YES